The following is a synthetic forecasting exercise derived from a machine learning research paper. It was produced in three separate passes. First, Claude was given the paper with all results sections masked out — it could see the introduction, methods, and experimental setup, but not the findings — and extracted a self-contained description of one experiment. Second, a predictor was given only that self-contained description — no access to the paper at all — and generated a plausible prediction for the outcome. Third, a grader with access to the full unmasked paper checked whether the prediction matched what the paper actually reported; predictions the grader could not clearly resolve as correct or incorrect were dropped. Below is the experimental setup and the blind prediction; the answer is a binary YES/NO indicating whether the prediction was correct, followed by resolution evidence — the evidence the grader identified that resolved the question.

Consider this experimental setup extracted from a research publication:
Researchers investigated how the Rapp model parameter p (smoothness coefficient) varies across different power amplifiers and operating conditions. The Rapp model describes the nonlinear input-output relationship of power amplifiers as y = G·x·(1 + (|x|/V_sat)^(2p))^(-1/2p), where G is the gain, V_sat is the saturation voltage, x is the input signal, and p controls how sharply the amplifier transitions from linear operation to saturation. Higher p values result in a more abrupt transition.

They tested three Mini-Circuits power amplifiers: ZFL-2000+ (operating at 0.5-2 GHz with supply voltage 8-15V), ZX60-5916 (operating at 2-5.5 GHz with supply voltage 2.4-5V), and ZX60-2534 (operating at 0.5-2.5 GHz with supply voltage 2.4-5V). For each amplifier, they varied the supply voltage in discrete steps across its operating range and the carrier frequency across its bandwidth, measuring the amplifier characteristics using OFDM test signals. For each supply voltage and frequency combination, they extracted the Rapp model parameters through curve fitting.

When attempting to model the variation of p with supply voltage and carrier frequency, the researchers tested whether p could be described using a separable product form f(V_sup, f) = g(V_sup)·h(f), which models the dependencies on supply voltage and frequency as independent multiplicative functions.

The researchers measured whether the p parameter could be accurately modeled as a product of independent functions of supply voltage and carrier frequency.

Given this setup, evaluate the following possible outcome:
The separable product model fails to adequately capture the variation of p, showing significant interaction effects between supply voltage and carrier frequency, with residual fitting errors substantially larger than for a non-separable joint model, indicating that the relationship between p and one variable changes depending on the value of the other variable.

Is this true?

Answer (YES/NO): YES